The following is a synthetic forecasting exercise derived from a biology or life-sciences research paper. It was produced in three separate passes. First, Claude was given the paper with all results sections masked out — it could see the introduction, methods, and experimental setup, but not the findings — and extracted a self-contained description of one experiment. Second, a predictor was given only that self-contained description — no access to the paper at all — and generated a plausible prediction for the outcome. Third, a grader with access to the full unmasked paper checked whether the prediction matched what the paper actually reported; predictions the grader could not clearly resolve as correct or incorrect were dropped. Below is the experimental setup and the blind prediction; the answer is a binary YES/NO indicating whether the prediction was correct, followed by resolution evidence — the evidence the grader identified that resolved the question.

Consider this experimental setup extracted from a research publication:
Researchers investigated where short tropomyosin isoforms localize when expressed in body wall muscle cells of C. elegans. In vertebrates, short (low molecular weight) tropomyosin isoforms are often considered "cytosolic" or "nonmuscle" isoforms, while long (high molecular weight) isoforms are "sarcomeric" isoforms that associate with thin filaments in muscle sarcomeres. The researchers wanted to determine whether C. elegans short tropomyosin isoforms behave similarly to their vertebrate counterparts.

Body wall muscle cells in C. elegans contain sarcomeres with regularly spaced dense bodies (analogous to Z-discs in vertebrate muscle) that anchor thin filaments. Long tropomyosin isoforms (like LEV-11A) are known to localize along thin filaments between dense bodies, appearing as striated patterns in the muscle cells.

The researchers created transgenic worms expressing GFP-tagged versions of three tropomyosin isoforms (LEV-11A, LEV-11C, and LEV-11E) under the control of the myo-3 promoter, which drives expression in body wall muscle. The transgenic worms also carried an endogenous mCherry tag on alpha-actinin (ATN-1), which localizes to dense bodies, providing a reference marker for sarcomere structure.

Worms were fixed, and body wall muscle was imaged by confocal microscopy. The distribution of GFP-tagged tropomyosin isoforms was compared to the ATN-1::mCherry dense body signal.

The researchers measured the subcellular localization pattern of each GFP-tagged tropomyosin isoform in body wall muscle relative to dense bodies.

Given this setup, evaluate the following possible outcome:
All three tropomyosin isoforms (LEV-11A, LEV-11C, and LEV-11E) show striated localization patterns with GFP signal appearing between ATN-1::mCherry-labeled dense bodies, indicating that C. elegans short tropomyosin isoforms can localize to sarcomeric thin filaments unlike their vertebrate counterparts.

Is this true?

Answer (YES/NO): YES